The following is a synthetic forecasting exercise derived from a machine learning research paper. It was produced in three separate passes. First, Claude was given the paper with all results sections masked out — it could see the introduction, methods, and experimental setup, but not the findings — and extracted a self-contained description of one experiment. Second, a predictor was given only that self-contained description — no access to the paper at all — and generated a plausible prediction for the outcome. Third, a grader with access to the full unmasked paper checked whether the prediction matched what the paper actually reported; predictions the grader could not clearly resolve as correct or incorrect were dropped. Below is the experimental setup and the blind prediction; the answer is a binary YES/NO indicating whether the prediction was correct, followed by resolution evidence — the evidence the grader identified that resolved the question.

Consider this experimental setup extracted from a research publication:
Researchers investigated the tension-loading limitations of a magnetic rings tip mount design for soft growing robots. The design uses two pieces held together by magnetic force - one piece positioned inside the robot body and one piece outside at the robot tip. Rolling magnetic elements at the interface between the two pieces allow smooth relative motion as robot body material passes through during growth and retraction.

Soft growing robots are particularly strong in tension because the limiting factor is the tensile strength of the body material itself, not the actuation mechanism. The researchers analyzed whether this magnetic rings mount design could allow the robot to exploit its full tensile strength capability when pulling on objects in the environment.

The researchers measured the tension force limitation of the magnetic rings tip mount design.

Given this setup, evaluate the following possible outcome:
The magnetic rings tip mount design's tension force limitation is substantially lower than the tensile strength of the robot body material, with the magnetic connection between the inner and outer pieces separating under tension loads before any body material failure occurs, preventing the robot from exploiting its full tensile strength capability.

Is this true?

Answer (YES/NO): YES